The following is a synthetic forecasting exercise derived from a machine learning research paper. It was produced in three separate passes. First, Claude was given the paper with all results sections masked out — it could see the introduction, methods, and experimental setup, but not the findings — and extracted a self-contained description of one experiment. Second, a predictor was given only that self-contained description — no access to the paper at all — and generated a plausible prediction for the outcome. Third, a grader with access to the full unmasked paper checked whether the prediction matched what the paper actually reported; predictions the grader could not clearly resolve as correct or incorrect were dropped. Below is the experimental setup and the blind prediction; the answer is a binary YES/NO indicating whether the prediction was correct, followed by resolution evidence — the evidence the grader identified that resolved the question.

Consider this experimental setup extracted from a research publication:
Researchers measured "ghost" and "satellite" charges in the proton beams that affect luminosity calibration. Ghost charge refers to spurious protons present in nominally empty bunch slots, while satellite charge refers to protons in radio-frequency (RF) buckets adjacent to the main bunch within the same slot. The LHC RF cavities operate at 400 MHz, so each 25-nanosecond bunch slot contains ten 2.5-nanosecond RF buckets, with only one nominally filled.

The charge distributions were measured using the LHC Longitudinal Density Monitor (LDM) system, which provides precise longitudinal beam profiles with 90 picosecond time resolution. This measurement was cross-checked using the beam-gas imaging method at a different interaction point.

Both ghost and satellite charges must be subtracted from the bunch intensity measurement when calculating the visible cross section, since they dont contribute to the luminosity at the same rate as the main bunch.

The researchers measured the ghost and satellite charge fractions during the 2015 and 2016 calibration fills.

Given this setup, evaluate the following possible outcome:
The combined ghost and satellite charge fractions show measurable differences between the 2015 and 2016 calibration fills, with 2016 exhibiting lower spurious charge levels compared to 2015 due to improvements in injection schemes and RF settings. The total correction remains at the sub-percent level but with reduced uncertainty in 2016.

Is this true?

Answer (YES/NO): NO